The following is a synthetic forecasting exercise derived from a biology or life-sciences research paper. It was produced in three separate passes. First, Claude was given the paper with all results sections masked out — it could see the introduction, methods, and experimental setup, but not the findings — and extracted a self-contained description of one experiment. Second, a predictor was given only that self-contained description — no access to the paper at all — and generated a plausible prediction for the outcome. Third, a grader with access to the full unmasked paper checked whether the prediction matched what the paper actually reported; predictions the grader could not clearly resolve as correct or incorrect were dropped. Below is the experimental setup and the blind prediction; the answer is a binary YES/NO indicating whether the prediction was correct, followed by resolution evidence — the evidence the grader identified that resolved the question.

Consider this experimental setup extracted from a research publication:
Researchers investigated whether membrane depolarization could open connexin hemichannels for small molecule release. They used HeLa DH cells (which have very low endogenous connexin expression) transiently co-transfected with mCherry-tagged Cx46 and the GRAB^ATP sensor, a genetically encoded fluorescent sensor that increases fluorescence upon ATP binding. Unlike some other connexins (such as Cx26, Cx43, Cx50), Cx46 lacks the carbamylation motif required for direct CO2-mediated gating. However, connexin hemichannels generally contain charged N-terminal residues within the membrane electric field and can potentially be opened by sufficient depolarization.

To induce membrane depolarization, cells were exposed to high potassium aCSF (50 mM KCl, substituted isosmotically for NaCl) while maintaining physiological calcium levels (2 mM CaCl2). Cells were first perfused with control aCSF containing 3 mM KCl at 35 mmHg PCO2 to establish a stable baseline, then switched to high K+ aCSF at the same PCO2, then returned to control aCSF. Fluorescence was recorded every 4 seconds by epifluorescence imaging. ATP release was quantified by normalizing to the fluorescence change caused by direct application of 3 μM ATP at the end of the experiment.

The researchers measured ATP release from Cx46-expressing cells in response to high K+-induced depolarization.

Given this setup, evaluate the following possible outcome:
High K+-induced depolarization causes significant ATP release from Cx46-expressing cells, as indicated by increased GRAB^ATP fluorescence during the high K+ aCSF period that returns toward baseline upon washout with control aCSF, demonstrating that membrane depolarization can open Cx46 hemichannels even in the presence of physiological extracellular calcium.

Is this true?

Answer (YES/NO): YES